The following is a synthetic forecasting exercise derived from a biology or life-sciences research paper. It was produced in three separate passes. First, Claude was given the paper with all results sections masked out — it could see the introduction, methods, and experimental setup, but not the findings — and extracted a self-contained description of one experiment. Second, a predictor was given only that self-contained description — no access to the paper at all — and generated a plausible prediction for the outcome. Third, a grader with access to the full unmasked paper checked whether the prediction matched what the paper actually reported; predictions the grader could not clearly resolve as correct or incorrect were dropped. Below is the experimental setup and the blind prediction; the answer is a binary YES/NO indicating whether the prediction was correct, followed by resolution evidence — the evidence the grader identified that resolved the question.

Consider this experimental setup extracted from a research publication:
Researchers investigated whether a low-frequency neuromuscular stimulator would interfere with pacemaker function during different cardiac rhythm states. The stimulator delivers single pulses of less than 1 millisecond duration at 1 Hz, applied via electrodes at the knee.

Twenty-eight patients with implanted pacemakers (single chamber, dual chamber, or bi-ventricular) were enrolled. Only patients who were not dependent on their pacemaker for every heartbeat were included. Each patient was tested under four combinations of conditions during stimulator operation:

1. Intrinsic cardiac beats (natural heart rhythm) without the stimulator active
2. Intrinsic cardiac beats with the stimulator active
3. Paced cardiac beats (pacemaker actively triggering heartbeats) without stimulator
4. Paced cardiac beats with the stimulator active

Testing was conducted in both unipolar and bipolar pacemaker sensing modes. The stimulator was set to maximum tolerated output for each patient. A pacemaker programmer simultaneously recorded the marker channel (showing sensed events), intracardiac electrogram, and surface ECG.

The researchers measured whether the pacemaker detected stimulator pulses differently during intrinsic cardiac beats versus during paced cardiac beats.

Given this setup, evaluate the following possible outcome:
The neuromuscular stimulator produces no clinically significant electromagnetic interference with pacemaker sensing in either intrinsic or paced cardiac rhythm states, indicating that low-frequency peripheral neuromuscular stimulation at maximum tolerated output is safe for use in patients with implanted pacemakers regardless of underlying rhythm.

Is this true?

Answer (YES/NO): YES